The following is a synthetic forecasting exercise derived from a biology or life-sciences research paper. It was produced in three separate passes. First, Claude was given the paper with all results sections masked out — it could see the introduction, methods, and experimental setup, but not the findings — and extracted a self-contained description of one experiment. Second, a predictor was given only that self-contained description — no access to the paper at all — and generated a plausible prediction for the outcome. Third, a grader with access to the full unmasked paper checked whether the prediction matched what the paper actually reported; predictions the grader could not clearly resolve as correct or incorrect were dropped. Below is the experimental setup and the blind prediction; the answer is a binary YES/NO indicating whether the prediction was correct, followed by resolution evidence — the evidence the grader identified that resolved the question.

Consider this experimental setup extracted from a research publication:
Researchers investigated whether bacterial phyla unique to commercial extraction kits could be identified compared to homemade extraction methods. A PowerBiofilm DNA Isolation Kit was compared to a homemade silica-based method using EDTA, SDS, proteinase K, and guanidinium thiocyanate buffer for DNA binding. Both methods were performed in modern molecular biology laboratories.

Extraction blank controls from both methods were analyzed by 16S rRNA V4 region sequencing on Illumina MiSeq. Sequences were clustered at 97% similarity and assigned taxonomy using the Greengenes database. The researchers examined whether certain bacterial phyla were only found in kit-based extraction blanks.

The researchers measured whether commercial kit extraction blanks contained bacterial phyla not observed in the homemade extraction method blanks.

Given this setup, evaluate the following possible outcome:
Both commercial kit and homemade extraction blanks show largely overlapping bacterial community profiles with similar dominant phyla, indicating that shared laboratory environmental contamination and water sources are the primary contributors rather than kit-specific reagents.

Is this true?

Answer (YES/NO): NO